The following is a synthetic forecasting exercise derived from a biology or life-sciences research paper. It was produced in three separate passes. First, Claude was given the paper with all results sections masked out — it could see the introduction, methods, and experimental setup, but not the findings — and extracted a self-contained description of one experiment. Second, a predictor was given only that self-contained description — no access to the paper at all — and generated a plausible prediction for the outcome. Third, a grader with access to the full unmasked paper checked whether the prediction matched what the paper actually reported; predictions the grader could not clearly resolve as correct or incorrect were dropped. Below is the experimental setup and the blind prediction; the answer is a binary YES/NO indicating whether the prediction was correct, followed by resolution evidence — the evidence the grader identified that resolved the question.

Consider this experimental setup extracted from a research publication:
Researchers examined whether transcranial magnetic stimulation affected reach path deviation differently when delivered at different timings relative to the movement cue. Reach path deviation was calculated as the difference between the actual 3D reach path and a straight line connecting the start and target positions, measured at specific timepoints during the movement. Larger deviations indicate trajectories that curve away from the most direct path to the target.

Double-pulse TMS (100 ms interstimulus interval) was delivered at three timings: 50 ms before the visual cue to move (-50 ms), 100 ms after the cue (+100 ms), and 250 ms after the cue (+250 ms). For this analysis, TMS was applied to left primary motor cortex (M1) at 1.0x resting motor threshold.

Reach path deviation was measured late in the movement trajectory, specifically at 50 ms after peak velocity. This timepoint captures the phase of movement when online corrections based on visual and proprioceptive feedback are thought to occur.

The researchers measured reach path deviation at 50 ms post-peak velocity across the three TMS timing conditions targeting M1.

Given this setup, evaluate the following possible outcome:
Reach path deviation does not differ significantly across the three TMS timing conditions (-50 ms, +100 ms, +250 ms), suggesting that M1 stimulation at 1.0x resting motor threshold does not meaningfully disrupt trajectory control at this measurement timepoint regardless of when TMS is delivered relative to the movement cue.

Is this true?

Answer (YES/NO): YES